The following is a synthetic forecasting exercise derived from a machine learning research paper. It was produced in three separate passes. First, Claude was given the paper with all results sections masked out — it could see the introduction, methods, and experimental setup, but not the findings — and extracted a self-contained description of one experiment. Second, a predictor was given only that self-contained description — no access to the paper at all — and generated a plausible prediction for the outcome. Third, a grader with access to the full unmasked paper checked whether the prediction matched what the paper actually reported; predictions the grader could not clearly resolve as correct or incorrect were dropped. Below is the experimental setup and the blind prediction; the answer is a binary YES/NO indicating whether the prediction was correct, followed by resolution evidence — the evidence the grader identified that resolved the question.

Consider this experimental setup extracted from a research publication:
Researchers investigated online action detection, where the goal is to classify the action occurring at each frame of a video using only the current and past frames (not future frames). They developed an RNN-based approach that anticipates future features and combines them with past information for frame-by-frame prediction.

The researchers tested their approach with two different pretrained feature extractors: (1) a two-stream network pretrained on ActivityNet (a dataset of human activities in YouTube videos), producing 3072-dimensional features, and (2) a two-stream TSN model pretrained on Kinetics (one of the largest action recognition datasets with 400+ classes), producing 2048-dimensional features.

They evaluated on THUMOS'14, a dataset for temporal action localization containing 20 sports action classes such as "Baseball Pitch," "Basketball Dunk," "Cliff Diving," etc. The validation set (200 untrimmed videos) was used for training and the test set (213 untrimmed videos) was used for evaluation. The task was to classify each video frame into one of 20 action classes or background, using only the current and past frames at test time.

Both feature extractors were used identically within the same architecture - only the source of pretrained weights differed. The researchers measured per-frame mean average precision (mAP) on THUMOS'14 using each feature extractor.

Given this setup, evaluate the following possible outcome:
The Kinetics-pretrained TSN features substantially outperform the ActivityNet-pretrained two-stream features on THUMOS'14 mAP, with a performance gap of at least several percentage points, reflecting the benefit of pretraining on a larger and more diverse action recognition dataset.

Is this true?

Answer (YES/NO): YES